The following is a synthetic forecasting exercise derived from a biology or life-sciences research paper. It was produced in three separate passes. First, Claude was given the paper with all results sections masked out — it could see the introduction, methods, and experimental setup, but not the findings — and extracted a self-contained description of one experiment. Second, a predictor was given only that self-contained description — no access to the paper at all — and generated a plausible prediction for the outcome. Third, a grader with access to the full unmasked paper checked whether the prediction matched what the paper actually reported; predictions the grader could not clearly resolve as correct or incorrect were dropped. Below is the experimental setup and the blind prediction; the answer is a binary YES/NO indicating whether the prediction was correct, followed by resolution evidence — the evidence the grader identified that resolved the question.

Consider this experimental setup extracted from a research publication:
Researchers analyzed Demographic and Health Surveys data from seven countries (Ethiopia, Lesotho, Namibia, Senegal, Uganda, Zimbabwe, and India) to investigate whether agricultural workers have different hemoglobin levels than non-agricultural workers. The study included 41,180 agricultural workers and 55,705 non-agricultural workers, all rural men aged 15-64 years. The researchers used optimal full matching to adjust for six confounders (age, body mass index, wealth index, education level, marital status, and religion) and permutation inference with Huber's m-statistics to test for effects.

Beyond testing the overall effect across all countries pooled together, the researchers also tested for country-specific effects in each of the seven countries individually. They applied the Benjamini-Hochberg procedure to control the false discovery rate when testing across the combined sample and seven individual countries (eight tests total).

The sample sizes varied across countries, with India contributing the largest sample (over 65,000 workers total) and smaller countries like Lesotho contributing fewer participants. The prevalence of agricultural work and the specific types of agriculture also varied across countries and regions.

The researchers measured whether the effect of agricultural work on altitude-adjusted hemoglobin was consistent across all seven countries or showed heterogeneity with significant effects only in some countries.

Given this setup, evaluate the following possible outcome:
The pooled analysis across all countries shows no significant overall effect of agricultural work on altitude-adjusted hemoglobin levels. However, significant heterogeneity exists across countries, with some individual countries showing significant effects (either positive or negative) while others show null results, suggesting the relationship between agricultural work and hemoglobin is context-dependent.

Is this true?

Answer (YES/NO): NO